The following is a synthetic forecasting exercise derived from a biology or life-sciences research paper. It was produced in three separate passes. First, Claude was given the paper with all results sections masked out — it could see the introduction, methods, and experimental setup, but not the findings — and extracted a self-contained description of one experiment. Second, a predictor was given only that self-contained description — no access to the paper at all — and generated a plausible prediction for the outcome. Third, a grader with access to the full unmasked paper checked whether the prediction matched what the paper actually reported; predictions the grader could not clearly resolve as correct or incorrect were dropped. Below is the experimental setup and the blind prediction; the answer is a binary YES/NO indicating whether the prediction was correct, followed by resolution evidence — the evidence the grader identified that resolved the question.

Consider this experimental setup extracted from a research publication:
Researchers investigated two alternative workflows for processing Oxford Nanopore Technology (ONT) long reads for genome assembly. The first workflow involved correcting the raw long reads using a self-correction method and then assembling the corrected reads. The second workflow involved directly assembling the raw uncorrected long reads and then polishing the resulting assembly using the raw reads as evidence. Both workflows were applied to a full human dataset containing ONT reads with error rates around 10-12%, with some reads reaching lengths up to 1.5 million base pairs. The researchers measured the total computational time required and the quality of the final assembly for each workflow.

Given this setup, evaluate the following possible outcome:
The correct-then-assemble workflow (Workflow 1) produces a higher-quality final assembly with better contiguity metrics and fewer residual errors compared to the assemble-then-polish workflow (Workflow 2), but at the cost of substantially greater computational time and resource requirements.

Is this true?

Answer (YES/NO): NO